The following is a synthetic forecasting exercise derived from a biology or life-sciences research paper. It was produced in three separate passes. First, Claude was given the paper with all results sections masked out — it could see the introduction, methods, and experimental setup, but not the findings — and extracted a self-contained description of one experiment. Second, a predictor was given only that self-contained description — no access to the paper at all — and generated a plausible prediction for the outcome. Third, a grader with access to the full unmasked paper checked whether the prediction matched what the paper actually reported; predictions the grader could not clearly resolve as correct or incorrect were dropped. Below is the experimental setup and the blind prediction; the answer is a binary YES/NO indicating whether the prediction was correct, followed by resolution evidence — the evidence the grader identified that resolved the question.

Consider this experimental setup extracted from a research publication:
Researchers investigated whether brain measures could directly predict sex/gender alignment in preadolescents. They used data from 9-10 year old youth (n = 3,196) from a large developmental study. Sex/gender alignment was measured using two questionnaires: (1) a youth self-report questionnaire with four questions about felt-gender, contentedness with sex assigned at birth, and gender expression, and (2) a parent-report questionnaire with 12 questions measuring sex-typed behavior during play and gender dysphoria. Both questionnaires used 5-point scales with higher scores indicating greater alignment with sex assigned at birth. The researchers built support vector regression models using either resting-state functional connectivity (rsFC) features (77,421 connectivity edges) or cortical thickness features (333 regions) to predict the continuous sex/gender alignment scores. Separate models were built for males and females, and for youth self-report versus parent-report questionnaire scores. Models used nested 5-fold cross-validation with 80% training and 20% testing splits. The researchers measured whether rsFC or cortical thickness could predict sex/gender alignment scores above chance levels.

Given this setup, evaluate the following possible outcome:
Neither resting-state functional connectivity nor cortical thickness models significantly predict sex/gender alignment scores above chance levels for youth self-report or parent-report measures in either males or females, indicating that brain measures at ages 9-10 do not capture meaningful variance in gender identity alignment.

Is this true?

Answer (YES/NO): YES